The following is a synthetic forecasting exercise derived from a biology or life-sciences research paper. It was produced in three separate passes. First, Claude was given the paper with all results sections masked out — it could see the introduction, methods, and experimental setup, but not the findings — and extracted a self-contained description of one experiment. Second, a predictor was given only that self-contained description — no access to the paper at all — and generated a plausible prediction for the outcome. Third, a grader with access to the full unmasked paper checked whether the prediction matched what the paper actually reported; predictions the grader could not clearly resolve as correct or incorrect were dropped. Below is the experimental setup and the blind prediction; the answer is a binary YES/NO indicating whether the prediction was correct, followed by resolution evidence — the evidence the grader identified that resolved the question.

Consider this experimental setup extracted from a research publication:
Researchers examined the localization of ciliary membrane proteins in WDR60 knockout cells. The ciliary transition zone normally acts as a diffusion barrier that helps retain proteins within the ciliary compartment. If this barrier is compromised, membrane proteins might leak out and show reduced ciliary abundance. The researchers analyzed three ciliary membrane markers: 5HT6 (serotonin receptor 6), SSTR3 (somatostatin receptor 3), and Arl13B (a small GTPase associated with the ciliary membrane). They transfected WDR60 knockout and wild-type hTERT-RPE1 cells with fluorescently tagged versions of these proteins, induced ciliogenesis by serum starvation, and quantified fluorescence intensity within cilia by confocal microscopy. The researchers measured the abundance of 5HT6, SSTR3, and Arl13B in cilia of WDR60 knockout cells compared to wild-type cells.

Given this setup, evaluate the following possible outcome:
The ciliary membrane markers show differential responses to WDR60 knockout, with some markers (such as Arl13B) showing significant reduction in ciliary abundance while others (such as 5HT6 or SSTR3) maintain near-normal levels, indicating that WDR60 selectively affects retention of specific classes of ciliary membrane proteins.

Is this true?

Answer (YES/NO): NO